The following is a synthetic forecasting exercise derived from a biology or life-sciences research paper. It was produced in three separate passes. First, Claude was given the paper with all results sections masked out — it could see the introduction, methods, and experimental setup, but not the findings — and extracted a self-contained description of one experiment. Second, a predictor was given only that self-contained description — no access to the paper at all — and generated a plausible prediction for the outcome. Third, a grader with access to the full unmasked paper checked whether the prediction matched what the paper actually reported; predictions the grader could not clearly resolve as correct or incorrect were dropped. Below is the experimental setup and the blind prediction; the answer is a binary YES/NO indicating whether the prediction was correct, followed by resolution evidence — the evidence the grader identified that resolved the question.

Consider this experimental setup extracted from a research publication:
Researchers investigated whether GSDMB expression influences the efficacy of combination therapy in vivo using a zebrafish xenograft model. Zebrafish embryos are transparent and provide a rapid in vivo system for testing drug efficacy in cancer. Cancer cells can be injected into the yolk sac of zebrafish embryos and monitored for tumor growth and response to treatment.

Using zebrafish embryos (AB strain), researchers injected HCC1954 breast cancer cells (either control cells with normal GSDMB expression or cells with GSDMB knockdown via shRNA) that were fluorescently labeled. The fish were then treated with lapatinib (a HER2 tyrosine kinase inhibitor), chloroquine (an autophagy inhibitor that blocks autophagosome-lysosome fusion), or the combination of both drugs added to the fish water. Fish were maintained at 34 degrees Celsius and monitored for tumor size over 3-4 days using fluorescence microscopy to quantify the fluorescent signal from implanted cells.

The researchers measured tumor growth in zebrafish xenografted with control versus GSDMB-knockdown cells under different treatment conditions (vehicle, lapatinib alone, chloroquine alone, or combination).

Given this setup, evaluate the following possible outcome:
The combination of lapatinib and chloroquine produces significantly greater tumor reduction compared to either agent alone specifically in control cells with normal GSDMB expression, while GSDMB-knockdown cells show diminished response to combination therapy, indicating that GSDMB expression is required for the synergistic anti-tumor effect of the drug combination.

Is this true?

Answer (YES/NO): NO